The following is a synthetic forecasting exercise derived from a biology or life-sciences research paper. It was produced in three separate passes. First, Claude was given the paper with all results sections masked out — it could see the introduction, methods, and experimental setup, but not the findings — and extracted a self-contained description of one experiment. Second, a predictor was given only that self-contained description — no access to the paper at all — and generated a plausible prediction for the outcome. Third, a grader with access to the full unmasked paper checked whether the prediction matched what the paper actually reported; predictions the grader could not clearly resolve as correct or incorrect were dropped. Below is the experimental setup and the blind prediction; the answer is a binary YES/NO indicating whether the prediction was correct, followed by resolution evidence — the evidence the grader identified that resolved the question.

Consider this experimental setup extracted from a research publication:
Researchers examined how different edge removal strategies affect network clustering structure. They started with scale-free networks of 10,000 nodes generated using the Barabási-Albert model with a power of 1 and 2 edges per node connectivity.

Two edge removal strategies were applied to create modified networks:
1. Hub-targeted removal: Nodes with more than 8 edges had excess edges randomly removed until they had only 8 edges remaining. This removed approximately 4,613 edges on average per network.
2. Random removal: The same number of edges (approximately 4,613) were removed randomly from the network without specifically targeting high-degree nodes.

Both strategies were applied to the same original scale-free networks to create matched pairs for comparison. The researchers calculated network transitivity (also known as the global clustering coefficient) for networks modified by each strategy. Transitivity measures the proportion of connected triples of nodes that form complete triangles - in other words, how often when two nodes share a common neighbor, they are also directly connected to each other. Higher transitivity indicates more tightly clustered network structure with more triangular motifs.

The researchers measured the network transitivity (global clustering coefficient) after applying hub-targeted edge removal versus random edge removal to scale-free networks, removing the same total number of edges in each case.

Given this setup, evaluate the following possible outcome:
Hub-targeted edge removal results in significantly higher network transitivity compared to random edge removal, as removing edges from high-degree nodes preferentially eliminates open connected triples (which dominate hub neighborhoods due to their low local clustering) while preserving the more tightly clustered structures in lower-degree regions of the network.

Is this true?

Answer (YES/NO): NO